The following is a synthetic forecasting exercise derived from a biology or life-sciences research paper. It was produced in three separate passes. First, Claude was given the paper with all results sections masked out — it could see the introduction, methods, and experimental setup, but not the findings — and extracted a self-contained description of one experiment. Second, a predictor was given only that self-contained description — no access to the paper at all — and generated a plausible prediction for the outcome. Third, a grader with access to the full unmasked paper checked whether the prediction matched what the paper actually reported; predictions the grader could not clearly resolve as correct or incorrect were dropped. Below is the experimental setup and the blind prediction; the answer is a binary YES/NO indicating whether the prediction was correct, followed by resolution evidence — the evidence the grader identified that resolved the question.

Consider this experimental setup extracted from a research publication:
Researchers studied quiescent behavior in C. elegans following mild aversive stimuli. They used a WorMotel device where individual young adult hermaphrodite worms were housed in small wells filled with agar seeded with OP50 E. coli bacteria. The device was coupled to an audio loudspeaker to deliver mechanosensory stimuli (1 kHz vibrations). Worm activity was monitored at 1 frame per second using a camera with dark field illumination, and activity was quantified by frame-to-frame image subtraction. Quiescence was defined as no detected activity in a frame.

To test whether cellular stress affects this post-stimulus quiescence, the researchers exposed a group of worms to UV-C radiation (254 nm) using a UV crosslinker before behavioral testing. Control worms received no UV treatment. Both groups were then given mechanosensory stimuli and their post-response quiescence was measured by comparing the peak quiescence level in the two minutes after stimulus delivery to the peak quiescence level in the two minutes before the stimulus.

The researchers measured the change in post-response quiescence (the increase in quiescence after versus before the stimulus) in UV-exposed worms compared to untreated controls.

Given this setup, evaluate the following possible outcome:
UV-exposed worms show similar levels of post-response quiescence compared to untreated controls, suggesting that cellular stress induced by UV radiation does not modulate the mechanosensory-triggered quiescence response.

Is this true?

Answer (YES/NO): NO